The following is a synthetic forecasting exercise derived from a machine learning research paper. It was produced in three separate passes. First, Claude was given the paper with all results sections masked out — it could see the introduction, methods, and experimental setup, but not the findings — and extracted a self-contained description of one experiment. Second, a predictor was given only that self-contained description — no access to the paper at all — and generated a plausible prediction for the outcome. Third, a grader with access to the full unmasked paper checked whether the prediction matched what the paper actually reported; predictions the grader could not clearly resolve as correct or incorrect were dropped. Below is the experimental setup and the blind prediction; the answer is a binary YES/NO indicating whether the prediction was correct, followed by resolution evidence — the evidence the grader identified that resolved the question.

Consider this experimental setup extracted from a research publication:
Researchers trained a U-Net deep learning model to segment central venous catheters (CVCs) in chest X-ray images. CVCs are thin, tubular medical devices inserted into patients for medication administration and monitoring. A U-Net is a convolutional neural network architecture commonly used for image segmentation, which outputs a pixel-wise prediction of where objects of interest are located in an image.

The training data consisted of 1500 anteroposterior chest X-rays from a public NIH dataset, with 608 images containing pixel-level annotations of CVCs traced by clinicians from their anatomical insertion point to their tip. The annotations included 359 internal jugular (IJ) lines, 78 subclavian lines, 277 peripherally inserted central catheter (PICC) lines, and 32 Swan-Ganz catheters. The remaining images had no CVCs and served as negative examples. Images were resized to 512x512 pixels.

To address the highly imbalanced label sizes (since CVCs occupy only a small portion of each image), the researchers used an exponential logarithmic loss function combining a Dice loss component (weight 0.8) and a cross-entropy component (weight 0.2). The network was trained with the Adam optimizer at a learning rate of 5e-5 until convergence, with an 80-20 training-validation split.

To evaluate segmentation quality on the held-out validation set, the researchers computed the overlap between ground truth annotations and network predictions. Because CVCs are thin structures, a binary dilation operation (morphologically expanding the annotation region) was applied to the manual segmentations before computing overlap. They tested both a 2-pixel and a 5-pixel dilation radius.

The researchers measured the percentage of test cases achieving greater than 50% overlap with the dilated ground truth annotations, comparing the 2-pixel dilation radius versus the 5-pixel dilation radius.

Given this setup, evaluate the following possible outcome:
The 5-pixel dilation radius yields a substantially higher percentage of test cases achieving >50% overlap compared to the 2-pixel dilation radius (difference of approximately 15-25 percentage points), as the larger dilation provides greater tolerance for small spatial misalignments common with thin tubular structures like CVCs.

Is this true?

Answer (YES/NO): NO